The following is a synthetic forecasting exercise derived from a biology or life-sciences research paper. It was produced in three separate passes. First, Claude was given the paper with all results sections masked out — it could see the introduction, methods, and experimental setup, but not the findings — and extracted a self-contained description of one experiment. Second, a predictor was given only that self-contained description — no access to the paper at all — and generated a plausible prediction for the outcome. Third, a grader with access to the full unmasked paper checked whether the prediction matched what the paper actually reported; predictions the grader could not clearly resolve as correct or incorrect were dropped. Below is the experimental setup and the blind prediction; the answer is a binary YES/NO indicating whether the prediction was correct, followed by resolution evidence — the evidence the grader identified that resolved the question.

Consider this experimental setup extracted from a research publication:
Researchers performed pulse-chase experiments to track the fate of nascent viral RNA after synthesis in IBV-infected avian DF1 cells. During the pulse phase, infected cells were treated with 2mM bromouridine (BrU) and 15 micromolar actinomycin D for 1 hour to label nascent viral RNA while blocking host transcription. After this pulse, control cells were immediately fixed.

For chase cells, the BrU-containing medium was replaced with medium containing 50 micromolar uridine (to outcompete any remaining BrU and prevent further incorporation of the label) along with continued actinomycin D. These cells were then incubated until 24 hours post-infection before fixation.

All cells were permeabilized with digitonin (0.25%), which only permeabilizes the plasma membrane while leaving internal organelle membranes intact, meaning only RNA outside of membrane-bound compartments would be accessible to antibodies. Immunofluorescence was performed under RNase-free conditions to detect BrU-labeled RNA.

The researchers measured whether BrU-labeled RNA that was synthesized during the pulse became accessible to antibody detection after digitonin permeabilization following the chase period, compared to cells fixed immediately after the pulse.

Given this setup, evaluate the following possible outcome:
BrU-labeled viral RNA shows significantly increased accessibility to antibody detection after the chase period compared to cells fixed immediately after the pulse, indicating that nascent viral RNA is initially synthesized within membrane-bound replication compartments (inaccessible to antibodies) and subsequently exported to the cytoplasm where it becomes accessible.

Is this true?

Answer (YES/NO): YES